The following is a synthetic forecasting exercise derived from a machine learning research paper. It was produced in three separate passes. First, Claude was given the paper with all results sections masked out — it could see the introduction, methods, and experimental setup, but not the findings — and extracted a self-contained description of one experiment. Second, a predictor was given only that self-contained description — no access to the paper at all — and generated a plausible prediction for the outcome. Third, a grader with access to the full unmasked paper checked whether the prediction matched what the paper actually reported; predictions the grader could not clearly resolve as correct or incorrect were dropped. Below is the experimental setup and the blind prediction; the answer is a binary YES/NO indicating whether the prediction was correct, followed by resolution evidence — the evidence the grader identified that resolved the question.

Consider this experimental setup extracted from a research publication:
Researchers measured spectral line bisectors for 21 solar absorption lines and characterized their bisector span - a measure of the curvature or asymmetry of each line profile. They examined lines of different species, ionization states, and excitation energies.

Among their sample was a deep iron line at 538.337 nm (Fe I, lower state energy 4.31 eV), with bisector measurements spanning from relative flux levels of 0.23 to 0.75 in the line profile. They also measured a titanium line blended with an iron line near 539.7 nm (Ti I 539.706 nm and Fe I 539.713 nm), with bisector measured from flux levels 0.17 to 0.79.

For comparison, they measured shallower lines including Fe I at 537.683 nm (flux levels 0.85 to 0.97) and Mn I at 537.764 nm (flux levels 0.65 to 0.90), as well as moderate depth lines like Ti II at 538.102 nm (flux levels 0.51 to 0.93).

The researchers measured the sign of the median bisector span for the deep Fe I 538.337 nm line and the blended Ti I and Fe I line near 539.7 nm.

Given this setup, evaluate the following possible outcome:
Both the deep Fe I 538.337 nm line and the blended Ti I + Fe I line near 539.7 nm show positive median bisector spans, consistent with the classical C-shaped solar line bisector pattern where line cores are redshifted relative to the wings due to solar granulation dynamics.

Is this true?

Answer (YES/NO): NO